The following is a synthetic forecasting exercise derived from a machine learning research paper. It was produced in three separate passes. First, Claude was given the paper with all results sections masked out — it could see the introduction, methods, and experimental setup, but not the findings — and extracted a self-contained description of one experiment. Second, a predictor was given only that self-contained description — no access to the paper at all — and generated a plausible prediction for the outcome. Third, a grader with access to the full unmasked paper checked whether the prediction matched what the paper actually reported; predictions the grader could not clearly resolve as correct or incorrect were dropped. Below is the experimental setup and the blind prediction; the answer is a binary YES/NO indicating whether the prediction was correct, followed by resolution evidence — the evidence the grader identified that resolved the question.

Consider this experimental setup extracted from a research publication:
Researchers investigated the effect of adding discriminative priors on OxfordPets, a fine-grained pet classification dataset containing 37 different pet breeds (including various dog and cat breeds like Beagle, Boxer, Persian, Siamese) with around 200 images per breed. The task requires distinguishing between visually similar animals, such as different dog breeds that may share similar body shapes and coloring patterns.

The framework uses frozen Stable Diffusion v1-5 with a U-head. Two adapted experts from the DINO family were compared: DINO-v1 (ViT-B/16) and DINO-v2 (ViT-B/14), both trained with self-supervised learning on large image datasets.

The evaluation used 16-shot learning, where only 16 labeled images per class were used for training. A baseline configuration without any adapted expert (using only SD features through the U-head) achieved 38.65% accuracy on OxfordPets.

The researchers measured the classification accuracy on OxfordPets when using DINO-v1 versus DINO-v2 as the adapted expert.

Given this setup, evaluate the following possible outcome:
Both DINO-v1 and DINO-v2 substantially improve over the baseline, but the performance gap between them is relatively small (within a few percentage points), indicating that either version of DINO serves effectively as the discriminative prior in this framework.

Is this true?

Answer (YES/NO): NO